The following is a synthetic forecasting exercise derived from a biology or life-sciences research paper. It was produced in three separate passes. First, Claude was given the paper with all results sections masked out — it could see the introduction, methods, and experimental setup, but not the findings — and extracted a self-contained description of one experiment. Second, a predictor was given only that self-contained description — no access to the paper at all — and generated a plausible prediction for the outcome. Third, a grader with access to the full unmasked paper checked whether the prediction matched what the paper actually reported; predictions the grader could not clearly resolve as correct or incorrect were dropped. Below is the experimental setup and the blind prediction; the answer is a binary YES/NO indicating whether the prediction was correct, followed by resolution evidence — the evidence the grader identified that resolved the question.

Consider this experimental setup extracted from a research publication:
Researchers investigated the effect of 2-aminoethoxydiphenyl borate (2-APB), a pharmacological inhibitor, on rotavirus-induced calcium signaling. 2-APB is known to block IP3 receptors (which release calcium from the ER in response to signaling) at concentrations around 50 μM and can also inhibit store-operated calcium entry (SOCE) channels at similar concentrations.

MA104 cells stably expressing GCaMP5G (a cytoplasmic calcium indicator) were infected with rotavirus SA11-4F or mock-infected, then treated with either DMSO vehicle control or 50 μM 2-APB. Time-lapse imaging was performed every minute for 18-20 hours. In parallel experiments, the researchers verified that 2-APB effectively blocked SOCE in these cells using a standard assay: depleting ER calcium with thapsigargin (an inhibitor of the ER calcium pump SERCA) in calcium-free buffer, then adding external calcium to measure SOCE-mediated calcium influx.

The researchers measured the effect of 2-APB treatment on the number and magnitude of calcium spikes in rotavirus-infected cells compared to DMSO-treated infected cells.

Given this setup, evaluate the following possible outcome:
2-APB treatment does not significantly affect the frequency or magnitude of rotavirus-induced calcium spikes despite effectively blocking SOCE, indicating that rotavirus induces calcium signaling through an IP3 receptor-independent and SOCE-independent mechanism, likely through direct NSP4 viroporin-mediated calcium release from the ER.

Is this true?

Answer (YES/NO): NO